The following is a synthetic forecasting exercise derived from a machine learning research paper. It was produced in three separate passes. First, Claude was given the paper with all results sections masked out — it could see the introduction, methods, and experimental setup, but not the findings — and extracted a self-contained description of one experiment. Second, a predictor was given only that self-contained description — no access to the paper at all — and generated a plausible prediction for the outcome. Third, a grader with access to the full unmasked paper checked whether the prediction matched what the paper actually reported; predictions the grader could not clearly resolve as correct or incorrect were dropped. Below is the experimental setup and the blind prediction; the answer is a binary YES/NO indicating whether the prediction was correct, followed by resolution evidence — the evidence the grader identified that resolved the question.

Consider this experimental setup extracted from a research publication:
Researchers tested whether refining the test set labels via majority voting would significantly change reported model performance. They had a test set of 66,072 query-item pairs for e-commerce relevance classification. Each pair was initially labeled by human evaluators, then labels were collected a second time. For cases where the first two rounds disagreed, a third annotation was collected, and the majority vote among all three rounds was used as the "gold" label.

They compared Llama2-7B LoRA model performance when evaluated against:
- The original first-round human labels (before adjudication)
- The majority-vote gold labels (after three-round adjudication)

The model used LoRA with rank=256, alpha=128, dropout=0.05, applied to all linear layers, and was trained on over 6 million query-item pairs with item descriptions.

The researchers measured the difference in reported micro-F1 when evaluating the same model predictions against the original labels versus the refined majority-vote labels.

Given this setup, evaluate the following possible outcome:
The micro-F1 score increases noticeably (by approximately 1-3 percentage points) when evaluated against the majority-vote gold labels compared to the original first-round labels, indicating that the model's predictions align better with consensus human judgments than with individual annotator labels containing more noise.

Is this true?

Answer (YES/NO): YES